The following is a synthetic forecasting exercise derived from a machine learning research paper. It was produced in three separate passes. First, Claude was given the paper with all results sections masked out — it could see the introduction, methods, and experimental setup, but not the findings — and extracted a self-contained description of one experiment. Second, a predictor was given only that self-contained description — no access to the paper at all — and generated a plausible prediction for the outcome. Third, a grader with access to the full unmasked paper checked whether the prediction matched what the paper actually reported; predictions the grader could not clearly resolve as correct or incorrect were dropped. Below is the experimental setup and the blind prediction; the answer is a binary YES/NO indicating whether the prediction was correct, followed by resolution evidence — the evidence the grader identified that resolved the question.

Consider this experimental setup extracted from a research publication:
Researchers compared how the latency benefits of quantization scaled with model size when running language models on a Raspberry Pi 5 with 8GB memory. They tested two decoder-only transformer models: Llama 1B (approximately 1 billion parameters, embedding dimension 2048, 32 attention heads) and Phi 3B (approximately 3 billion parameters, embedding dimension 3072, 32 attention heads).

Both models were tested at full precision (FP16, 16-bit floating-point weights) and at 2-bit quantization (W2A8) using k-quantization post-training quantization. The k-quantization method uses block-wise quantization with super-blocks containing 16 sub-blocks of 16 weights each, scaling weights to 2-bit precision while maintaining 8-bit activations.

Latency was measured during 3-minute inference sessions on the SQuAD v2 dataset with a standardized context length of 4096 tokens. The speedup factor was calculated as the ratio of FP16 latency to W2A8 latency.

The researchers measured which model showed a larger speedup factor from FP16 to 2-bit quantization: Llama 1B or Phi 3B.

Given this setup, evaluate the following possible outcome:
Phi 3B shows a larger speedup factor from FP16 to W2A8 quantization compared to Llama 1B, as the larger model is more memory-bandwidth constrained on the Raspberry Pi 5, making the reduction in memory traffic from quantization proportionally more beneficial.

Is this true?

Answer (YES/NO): YES